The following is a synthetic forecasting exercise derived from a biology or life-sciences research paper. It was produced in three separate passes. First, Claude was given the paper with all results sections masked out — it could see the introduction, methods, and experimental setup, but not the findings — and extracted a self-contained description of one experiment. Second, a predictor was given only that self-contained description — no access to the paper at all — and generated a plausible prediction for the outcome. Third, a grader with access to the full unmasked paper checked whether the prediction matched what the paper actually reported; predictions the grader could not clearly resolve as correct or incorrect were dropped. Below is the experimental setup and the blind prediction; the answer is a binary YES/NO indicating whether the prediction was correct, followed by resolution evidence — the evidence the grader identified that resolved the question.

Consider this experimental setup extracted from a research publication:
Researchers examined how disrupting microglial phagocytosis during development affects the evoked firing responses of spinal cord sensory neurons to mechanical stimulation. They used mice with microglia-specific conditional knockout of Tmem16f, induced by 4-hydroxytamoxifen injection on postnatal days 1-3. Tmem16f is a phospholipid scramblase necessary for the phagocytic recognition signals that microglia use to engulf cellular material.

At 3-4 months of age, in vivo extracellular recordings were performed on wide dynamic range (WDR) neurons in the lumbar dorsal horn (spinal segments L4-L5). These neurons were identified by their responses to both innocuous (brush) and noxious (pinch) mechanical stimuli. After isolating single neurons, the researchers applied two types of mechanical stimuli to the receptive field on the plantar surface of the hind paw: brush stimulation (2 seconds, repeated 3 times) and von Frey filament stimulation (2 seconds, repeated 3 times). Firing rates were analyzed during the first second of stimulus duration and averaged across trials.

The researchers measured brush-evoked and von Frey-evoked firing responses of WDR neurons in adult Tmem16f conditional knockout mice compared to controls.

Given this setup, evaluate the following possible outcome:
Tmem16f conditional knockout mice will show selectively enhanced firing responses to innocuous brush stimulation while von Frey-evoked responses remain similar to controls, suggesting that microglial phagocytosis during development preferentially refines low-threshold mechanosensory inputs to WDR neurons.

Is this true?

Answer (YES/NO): NO